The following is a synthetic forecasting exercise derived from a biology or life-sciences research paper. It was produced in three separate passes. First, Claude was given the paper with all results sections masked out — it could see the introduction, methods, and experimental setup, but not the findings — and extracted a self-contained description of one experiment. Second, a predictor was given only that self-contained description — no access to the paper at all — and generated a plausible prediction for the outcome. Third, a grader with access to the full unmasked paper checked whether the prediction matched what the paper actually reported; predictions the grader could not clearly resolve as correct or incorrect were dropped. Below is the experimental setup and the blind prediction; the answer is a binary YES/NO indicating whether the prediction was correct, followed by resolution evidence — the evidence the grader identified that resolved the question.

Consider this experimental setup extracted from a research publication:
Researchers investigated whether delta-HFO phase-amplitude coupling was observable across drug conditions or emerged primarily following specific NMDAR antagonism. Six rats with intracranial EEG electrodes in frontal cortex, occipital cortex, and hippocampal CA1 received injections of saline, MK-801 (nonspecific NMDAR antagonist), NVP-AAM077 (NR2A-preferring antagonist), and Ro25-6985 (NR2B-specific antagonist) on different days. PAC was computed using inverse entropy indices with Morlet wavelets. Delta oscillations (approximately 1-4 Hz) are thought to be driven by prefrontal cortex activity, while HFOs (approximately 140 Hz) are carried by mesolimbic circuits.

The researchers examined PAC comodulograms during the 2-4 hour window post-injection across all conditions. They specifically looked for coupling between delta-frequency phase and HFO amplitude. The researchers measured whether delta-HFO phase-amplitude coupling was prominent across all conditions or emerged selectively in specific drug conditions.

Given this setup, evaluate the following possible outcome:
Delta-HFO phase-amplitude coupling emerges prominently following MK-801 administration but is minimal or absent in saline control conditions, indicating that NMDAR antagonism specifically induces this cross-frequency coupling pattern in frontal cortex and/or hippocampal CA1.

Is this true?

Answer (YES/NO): NO